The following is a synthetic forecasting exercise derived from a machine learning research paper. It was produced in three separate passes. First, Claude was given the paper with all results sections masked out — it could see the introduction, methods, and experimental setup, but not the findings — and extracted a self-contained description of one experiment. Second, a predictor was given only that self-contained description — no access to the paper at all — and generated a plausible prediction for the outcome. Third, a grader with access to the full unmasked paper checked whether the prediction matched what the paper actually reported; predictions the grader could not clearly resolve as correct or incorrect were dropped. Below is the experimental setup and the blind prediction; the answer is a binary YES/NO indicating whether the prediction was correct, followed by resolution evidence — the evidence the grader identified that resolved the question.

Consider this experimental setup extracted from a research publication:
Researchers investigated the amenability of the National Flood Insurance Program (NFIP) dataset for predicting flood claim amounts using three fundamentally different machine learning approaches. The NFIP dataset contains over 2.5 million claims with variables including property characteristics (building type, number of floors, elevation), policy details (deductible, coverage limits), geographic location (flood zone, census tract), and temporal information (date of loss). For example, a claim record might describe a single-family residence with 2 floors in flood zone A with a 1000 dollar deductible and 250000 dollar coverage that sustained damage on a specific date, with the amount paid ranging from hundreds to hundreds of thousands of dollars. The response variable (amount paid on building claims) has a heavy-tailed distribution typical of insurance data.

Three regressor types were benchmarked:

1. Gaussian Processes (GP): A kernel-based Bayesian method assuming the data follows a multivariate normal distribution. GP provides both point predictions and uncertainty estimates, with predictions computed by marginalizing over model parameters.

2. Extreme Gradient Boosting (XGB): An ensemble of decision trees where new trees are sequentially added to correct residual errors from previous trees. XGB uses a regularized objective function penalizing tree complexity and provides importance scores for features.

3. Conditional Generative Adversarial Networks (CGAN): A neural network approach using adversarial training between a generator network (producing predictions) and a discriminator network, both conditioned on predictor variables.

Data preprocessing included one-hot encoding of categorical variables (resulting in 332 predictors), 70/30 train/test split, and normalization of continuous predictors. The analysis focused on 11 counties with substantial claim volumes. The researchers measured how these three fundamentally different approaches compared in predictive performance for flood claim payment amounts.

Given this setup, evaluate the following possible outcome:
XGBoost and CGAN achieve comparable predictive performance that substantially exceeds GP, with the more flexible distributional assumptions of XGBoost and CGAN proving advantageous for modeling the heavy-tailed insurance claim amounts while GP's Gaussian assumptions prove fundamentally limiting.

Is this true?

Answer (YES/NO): NO